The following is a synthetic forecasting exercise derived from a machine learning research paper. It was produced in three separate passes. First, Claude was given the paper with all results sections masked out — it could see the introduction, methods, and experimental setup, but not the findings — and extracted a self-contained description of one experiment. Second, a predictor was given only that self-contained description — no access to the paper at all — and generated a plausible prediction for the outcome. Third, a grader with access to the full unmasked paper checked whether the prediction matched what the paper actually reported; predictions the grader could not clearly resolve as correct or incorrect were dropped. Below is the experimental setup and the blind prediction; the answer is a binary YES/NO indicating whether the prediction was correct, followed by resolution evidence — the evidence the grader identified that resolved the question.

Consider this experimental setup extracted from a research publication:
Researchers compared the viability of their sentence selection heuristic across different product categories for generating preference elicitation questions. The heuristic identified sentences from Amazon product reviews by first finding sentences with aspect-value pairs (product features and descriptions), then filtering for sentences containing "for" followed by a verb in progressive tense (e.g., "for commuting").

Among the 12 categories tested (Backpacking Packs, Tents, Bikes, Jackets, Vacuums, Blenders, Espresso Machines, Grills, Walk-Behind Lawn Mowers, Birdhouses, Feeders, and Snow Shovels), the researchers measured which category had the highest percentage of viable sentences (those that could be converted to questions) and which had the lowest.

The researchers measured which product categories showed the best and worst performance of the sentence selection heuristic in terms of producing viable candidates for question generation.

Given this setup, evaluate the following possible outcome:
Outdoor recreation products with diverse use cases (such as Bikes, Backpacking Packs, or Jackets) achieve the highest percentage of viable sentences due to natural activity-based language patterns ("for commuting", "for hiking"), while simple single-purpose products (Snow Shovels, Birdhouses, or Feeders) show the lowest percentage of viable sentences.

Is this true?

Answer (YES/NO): NO